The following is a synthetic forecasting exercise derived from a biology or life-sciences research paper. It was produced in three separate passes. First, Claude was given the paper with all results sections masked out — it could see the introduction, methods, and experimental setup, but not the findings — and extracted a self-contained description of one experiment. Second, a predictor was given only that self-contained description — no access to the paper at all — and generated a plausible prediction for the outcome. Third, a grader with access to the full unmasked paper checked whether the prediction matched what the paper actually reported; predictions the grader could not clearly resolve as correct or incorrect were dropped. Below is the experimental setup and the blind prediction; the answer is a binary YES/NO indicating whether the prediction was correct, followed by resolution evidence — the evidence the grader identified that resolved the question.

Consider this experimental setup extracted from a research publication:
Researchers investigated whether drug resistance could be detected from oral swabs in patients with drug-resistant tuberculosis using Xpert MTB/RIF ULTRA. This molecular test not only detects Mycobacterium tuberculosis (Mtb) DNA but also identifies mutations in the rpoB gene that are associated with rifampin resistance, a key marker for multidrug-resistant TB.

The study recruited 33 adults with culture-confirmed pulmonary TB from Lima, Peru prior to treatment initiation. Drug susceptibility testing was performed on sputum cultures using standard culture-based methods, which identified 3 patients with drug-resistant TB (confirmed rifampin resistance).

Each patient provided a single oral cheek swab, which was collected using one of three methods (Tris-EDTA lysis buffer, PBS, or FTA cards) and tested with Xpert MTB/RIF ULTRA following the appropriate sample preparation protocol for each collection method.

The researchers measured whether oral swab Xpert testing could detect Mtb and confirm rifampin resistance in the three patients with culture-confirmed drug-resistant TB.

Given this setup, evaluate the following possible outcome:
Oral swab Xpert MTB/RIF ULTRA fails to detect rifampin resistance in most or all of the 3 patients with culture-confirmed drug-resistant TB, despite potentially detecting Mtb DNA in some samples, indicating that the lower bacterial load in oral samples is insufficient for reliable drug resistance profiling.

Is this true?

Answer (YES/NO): NO